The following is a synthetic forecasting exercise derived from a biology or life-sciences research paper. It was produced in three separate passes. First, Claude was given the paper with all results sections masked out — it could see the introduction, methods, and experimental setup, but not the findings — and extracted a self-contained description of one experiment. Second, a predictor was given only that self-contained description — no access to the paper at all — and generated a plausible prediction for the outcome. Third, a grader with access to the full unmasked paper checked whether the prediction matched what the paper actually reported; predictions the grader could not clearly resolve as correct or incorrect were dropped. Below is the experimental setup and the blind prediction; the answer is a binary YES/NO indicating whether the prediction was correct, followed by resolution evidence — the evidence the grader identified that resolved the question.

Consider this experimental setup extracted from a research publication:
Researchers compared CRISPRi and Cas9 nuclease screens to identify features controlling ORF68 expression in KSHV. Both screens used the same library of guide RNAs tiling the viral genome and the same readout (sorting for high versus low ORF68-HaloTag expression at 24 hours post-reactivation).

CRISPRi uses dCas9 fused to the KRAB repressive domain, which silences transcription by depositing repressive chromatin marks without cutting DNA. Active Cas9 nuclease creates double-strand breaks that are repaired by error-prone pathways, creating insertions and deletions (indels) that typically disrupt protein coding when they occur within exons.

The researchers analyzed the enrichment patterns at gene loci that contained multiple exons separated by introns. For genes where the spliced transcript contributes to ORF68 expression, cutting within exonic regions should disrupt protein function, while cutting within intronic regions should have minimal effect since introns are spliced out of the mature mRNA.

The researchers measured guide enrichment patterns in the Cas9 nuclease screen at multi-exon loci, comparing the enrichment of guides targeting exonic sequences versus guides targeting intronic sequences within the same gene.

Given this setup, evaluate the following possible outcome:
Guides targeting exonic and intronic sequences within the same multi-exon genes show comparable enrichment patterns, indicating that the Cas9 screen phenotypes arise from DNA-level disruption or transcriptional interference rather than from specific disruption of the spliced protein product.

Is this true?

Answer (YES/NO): NO